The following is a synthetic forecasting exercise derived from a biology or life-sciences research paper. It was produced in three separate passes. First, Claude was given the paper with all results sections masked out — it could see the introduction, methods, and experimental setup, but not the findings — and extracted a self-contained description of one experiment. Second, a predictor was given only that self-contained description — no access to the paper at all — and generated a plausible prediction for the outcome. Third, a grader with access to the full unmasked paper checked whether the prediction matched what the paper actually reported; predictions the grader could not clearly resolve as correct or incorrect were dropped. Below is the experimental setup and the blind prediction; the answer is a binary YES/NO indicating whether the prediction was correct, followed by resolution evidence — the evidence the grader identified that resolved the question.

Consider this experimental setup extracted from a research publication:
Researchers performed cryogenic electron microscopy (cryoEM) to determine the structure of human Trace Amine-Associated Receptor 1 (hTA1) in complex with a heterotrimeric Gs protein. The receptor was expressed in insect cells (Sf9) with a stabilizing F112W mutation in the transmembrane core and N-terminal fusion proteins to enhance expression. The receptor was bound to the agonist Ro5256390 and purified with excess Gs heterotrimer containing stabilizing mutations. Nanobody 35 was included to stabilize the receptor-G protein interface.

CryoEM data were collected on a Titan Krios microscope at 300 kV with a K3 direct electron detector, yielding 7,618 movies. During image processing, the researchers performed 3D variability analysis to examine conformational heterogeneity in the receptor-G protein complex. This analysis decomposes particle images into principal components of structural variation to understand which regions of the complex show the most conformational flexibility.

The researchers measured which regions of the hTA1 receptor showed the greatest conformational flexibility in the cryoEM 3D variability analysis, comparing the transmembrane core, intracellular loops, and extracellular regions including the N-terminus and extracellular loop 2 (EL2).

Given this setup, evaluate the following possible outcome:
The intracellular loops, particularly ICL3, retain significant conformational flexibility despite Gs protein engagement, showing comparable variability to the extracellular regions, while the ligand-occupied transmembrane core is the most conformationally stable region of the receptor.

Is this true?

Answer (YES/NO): YES